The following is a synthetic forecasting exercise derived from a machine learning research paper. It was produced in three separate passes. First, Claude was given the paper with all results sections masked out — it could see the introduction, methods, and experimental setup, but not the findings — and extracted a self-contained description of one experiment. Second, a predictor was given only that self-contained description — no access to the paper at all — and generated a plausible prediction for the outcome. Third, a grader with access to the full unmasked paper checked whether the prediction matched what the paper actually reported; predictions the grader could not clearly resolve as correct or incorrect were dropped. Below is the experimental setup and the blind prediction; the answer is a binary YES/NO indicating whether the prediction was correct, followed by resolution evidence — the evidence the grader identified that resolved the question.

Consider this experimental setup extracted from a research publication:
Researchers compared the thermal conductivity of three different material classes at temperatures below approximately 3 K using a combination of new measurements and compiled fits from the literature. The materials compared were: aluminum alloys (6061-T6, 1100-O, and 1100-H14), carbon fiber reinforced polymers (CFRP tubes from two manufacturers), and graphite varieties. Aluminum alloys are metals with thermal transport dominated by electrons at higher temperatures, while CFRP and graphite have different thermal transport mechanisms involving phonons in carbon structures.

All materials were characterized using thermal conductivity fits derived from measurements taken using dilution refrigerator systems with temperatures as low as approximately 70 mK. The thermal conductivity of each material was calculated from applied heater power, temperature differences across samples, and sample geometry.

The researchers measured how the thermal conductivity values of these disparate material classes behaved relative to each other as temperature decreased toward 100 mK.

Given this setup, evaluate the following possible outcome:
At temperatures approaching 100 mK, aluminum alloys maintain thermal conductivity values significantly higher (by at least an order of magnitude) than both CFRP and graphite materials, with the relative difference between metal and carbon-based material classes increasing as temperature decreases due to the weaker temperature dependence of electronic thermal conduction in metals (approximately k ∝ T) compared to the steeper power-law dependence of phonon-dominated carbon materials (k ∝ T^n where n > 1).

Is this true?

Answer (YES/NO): NO